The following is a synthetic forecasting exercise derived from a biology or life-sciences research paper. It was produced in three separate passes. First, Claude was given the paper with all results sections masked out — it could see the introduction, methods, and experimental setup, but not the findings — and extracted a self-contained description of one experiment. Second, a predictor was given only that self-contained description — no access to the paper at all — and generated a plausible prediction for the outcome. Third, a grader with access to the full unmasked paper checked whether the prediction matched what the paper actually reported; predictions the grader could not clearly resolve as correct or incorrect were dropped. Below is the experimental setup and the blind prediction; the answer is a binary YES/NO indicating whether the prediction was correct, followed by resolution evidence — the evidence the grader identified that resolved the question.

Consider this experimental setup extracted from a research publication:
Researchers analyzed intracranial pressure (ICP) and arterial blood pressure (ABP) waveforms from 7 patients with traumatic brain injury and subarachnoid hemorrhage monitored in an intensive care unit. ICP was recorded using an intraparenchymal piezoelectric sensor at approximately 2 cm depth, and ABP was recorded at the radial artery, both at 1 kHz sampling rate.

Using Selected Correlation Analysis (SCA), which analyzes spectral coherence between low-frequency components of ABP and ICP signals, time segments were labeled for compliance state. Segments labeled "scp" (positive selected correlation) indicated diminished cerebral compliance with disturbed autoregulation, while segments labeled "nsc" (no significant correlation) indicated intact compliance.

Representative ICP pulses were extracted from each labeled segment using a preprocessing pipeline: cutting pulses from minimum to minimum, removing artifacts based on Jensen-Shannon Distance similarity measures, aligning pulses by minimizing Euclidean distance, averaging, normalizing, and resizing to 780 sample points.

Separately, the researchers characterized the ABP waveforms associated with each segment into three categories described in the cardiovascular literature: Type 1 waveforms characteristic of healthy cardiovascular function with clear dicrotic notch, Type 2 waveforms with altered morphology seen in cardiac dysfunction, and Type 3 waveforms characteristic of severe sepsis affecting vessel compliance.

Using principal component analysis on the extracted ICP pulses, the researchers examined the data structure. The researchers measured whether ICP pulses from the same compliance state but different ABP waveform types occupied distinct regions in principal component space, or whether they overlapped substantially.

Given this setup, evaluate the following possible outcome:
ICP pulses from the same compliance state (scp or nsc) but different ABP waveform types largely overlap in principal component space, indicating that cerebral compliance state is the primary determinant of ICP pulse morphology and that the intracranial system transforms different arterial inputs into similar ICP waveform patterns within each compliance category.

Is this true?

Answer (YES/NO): NO